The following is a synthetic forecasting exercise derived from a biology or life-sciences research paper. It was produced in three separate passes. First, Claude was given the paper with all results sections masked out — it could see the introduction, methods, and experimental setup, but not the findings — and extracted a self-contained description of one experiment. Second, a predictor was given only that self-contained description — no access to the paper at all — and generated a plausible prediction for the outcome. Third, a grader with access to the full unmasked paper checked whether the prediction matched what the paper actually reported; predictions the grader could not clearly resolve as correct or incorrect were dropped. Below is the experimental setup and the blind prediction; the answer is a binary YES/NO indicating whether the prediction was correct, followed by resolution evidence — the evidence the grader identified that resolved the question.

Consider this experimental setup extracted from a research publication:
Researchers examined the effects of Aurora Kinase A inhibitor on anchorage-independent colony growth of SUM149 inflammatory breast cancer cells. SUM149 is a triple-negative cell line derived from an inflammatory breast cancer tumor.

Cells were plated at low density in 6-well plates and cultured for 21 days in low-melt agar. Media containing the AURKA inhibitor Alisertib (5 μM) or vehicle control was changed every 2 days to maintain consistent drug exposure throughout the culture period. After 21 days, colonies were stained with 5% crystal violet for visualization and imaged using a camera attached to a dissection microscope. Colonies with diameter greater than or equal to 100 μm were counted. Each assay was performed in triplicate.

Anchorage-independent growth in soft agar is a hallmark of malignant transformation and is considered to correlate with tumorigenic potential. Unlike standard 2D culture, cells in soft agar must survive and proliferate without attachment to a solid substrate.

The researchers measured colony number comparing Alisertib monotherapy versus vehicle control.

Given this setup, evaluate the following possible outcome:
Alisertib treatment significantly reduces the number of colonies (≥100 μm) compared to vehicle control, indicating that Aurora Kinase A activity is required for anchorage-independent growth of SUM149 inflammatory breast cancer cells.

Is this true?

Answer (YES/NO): YES